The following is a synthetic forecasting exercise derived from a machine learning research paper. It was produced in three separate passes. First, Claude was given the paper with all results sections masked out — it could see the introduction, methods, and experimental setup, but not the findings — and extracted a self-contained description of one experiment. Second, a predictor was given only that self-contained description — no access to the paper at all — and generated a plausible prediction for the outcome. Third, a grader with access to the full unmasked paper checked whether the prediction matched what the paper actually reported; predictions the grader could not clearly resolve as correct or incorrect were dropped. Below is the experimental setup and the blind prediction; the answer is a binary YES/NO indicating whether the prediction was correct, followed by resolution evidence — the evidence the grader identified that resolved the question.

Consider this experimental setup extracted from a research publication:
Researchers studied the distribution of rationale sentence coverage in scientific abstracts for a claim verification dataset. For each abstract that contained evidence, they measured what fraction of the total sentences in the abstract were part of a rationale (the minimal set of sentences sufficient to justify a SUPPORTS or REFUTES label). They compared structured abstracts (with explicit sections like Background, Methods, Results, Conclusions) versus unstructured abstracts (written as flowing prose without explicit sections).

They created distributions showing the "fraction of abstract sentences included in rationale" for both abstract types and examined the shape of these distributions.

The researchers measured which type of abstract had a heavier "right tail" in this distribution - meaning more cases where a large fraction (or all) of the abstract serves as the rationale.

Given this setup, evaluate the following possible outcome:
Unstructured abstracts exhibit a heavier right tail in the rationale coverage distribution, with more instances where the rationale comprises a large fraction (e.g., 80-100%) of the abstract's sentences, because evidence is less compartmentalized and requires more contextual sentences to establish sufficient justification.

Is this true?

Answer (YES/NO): YES